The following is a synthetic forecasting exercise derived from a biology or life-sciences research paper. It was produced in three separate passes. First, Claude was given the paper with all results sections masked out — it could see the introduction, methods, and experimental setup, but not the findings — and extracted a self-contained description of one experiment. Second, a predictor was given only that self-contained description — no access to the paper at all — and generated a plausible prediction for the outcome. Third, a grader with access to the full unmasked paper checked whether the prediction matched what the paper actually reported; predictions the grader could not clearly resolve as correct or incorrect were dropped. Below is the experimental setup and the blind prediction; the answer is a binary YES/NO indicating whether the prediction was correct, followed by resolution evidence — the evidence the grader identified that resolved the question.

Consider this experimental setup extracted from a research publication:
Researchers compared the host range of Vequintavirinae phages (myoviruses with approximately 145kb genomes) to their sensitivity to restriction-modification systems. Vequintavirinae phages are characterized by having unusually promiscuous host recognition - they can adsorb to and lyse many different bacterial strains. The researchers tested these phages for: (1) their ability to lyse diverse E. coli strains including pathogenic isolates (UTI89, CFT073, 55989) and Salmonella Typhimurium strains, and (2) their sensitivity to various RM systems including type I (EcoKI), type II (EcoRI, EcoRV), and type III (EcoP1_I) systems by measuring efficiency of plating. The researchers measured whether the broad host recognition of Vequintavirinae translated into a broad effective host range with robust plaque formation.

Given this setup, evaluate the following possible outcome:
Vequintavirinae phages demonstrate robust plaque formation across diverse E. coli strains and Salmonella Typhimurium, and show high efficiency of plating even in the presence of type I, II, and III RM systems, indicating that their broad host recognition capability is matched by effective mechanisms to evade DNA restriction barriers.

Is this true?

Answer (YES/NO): NO